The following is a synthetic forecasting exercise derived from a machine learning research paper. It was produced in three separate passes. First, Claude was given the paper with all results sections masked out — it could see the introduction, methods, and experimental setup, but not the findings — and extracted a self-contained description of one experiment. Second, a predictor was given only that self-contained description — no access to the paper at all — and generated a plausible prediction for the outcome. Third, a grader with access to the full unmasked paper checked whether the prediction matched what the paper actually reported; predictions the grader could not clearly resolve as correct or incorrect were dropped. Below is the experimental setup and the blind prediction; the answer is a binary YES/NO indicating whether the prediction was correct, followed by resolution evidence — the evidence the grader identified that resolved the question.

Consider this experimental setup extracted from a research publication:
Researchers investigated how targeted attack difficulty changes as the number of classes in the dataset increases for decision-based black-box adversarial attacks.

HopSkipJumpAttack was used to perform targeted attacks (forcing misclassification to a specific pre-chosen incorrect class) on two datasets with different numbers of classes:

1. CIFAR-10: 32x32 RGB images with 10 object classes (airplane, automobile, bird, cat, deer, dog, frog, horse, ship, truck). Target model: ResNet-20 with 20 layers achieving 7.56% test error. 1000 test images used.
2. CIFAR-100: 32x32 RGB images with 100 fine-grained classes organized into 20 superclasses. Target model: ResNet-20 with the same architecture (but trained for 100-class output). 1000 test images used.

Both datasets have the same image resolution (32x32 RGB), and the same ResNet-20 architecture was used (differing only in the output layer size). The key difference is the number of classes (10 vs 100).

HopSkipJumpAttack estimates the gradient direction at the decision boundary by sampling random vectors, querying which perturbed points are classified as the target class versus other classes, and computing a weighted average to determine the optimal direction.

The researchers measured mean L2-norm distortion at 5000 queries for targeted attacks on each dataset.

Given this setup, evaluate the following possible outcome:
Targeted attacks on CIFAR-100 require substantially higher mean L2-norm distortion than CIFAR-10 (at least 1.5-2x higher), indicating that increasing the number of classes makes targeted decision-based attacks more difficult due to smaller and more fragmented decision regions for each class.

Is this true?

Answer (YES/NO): YES